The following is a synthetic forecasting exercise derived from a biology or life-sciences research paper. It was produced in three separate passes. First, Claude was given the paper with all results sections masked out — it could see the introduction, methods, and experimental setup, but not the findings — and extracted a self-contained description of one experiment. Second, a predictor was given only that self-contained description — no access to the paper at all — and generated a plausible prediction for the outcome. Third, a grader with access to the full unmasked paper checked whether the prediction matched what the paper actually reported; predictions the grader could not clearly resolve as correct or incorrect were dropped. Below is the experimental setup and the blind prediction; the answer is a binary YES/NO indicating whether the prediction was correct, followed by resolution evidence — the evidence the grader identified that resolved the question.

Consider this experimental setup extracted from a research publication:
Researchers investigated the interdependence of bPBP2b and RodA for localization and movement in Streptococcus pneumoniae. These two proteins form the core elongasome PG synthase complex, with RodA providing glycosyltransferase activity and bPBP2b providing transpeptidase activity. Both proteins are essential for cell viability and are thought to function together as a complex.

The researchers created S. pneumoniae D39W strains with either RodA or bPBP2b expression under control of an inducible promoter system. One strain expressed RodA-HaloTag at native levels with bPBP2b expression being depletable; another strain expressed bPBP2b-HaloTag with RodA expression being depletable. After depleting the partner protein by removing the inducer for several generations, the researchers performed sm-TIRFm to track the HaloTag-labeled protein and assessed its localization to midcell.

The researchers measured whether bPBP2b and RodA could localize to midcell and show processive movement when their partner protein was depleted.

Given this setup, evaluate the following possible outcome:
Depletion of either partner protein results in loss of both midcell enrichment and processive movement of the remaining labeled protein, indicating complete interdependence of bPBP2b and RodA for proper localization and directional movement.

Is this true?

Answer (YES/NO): YES